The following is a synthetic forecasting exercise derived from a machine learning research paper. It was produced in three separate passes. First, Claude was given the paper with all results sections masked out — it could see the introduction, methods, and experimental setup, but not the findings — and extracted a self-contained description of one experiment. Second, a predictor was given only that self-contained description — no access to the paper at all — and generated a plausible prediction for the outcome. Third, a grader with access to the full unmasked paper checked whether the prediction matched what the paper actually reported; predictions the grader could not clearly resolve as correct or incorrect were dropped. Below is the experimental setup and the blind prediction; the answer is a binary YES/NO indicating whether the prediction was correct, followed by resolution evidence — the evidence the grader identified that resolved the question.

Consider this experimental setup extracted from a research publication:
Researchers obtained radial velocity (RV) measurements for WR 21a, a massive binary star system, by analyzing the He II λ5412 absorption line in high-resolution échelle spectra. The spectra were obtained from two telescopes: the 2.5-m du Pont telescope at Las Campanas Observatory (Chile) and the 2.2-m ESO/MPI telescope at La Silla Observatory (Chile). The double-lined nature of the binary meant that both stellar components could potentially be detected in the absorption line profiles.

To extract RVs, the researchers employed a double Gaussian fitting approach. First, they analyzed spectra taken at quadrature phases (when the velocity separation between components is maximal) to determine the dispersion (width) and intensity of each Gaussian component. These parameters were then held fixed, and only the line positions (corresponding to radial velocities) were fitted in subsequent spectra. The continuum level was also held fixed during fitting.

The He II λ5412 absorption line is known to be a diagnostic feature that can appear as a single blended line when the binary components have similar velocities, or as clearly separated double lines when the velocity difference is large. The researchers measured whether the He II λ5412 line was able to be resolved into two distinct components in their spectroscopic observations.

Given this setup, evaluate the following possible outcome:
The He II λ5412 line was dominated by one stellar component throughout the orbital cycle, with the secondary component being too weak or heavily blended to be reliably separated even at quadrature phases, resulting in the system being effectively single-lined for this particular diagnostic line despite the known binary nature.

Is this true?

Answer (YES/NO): NO